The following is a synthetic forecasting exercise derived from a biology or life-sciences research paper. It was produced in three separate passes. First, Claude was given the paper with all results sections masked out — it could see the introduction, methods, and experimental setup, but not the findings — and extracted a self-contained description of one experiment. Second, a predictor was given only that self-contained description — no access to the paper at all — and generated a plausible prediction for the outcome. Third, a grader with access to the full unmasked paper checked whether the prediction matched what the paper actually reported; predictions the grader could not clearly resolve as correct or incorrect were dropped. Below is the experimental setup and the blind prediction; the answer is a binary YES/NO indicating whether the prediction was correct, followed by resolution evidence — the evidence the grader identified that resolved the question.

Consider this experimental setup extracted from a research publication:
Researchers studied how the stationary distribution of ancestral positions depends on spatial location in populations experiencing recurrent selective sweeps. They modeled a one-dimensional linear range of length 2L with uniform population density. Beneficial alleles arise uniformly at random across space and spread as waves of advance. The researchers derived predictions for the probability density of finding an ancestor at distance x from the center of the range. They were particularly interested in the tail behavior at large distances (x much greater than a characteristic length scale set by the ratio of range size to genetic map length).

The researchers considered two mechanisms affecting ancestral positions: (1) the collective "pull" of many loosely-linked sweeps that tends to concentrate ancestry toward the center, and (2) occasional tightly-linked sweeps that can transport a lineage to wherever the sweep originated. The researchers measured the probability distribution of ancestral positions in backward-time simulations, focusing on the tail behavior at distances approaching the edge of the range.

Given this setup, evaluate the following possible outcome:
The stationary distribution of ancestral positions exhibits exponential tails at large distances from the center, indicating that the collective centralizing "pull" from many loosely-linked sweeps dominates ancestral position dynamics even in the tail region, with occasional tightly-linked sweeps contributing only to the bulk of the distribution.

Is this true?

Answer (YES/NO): NO